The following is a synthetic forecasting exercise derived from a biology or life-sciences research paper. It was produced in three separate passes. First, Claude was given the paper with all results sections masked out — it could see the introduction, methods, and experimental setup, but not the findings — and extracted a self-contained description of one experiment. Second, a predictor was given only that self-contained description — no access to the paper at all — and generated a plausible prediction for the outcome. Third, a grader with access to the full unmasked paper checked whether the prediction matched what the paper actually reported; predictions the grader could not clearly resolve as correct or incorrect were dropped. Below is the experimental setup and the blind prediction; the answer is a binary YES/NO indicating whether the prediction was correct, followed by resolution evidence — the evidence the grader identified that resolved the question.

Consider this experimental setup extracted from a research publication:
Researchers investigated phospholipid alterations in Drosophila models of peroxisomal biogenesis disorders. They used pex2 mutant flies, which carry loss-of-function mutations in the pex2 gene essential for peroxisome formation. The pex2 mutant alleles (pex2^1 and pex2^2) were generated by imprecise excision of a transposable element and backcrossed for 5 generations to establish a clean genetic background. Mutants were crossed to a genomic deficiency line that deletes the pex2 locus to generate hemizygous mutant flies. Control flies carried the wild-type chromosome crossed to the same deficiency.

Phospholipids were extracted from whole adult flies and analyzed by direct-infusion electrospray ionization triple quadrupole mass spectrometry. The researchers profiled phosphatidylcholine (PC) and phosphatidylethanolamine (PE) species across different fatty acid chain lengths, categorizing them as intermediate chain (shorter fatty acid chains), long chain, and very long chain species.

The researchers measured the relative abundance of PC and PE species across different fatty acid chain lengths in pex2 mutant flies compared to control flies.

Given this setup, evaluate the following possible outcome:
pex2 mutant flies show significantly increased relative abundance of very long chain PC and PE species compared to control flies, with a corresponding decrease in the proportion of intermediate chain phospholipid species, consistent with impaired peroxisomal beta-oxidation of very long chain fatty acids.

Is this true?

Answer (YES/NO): NO